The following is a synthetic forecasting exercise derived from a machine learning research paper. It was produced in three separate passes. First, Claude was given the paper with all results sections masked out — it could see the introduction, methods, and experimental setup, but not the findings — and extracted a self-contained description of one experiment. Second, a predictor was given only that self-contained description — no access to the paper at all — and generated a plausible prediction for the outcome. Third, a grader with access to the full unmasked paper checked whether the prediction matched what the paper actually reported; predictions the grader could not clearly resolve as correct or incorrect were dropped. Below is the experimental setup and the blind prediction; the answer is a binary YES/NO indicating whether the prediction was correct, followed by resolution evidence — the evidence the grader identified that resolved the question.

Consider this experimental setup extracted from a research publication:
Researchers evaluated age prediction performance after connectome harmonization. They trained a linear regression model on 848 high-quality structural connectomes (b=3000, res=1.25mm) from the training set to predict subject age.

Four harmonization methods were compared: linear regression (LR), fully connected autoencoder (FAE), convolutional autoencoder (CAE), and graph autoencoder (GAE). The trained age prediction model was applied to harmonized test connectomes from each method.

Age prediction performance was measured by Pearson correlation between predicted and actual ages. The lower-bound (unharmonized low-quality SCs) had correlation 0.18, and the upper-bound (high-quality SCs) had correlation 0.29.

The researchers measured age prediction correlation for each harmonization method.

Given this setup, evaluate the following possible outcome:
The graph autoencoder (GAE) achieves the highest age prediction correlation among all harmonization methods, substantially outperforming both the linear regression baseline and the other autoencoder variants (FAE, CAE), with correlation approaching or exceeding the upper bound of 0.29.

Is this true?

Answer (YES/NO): NO